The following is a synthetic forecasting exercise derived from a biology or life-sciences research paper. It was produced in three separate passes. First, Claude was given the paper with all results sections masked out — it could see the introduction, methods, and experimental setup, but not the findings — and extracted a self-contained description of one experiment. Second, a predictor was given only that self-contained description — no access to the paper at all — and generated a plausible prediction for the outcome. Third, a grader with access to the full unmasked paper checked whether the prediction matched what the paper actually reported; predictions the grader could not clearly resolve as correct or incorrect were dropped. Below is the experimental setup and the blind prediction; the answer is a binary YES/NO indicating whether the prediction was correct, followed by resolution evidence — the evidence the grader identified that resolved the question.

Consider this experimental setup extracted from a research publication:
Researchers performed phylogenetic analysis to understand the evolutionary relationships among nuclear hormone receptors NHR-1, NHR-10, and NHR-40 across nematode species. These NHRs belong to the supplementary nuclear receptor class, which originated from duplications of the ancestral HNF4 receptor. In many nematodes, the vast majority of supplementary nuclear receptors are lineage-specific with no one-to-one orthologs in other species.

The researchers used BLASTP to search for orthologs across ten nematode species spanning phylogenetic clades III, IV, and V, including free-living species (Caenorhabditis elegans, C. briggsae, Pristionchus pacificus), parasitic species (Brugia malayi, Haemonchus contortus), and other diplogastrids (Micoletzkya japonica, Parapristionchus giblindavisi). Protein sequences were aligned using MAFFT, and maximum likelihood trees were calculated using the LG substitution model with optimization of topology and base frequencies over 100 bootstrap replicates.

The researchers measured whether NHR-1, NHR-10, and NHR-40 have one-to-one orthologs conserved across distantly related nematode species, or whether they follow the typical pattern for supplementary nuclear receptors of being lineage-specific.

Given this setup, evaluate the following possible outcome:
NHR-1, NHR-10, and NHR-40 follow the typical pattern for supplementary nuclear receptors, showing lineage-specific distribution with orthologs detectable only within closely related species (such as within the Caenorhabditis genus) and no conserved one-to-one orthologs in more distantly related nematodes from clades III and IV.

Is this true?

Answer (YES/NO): NO